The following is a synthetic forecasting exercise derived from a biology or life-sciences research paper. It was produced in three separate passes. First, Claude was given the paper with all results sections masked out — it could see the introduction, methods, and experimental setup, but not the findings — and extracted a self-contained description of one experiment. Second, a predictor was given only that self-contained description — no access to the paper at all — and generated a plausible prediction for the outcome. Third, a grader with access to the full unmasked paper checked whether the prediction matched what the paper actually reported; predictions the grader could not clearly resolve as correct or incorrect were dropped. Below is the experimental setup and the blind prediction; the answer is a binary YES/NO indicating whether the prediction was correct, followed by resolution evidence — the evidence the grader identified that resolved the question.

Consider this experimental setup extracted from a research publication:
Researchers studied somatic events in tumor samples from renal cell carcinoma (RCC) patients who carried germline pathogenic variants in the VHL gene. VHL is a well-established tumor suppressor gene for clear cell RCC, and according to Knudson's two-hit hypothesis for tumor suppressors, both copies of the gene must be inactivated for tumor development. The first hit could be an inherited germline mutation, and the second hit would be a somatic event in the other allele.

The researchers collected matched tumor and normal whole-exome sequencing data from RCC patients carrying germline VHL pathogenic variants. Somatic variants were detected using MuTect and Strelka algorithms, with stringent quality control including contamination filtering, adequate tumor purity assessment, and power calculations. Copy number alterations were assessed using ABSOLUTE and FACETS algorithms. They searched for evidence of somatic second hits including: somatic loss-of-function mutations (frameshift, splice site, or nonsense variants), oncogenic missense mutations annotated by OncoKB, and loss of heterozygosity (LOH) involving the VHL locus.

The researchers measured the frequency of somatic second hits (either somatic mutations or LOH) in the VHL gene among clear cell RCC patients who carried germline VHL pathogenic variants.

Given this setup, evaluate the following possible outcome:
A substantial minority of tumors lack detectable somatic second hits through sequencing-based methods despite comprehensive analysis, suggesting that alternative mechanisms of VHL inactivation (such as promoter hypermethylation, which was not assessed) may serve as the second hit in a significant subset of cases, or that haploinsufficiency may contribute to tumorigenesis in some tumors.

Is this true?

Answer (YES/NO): NO